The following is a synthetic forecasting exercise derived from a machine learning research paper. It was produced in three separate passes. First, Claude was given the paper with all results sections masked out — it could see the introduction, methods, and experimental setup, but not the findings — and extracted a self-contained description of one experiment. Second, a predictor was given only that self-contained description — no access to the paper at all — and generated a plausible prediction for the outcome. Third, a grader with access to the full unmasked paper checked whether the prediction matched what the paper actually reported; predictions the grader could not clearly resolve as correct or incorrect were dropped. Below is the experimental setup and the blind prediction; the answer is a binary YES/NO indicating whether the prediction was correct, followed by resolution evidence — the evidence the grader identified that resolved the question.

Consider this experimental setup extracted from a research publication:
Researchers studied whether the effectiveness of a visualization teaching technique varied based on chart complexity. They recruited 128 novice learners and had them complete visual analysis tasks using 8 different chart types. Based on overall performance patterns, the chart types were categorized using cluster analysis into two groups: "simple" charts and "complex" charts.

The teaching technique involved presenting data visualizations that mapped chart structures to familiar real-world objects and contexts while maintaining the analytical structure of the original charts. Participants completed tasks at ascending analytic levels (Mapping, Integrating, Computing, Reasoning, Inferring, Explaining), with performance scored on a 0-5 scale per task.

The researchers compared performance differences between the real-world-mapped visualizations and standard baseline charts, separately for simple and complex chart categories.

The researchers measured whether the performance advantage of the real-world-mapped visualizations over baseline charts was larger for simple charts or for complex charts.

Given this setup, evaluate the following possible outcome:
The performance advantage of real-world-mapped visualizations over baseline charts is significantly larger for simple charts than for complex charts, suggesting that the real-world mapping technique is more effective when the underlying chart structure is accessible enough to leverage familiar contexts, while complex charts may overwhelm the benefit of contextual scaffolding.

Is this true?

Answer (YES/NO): YES